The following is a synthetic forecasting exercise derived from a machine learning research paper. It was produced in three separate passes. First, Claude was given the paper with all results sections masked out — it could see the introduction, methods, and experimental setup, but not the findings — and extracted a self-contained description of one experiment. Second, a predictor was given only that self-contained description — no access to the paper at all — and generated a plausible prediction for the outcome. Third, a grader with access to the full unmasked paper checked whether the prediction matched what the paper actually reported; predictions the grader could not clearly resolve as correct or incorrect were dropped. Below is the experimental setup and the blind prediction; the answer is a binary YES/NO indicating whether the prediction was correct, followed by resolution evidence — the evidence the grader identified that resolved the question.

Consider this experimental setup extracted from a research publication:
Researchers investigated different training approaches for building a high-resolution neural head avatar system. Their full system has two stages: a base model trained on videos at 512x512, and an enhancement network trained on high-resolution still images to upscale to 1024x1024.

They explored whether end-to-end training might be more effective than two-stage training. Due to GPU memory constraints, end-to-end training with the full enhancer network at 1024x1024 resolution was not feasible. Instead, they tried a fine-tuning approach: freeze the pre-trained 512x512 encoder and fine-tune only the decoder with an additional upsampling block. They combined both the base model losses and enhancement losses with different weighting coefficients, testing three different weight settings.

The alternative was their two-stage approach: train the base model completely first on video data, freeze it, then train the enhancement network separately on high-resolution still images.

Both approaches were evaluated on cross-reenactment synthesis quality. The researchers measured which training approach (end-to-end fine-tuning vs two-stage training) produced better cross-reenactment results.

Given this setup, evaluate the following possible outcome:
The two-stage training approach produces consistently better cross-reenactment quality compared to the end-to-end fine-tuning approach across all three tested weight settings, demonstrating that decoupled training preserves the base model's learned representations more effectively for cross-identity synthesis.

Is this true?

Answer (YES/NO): YES